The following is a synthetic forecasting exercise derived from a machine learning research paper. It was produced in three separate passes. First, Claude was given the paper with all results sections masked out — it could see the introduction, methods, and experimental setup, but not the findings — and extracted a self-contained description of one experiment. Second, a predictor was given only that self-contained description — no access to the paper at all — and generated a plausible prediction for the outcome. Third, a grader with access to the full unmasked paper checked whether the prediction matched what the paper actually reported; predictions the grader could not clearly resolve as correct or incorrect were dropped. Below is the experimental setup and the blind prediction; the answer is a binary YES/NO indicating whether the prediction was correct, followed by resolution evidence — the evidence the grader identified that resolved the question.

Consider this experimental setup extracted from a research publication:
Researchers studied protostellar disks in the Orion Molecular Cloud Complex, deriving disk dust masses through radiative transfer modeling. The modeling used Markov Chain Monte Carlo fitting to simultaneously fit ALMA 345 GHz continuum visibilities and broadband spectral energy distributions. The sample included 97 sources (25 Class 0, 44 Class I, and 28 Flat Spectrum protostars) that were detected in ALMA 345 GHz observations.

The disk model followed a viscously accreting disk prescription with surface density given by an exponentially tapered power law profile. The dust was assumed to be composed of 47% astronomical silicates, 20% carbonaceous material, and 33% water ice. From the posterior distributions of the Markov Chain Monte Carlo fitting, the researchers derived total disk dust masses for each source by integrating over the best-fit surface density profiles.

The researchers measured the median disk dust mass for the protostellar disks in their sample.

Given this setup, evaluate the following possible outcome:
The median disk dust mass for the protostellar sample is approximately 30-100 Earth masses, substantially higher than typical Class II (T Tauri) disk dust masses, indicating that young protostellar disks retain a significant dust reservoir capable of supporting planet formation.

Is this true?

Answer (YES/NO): NO